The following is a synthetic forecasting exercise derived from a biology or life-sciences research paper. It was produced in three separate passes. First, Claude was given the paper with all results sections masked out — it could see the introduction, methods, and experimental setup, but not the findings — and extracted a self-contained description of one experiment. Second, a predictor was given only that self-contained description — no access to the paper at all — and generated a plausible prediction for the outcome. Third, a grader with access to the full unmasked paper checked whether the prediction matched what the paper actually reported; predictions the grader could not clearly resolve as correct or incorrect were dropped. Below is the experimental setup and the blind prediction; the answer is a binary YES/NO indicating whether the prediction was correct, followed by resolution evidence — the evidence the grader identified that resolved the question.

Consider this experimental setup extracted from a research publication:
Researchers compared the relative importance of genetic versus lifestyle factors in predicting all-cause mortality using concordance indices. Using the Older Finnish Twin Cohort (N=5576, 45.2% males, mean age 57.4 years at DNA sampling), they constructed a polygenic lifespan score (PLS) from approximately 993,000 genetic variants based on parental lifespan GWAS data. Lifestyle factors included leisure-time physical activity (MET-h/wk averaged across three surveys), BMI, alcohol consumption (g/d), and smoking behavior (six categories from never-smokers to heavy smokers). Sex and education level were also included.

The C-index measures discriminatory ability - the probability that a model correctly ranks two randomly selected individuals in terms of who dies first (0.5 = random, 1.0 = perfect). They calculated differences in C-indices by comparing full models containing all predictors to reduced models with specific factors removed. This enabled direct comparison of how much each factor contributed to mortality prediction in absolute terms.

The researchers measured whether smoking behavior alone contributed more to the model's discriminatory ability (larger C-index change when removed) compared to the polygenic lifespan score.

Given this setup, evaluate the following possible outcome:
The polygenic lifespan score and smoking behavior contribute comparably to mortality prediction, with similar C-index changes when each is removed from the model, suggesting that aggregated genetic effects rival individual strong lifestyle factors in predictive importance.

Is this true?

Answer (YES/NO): NO